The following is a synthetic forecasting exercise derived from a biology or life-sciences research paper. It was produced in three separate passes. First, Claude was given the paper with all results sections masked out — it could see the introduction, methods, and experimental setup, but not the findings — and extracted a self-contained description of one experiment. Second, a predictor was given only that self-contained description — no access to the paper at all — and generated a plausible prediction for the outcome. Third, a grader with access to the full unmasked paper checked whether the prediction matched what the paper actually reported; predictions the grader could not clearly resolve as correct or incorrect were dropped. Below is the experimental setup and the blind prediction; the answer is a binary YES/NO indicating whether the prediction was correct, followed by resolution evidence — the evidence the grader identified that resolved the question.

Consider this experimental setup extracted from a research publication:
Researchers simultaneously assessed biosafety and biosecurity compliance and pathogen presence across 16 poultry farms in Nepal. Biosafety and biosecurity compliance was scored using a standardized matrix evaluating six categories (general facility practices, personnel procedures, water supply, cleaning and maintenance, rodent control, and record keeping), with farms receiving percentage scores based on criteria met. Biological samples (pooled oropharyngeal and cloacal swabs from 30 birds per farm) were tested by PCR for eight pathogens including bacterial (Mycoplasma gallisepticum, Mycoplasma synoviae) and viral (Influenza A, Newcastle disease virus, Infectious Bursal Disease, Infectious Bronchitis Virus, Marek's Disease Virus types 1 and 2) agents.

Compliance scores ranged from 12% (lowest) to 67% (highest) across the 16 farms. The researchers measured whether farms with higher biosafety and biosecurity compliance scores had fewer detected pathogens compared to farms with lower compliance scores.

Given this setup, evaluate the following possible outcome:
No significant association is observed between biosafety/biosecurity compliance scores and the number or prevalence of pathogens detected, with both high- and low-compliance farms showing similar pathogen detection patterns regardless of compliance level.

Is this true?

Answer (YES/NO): YES